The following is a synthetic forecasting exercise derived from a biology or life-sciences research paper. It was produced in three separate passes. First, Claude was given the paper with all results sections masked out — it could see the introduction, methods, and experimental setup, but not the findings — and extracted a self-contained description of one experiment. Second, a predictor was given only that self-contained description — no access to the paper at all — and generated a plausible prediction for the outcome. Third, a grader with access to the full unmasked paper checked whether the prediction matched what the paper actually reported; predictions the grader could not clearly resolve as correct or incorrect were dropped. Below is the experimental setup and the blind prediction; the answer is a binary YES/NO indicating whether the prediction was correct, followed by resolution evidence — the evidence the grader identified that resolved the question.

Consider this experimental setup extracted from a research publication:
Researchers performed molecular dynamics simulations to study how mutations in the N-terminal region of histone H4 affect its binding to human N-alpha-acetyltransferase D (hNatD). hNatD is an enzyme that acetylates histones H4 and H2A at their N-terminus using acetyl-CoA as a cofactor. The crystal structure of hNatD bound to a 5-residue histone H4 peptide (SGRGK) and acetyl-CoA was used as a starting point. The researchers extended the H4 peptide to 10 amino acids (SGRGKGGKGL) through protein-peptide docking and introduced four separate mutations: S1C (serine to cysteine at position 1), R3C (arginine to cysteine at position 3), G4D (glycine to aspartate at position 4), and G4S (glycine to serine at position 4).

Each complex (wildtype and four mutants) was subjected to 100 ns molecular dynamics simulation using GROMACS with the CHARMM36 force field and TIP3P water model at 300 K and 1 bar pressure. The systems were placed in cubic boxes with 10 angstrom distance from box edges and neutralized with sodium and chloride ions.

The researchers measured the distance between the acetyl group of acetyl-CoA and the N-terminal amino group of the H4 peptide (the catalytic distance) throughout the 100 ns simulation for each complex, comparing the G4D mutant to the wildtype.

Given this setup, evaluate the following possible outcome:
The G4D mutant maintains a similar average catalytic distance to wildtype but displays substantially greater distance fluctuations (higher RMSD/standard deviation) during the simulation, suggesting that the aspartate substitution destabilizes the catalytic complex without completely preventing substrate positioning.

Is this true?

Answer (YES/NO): NO